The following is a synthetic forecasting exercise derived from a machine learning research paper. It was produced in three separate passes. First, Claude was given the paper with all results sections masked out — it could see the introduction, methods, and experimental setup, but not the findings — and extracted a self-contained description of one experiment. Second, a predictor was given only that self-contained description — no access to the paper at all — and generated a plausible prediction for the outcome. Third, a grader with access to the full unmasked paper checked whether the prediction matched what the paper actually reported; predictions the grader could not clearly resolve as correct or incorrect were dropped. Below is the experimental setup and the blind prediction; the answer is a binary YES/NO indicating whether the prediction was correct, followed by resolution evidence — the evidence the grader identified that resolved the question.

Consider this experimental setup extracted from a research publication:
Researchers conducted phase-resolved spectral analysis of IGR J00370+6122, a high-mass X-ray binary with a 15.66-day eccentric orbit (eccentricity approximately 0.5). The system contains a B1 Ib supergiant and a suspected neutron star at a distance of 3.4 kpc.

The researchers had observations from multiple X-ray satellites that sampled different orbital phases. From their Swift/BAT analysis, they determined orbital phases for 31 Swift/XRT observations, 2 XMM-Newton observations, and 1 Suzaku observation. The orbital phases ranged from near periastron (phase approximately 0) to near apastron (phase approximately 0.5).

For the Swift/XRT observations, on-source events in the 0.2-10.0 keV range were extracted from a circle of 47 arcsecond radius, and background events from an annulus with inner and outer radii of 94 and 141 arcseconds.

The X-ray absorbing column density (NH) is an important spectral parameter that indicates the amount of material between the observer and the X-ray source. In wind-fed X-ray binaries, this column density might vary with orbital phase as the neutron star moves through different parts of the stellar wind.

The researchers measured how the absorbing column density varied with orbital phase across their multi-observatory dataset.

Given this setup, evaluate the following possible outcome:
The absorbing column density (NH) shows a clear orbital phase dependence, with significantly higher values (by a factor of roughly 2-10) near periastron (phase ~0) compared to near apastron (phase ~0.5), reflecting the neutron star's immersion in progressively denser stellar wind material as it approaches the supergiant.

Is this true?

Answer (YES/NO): NO